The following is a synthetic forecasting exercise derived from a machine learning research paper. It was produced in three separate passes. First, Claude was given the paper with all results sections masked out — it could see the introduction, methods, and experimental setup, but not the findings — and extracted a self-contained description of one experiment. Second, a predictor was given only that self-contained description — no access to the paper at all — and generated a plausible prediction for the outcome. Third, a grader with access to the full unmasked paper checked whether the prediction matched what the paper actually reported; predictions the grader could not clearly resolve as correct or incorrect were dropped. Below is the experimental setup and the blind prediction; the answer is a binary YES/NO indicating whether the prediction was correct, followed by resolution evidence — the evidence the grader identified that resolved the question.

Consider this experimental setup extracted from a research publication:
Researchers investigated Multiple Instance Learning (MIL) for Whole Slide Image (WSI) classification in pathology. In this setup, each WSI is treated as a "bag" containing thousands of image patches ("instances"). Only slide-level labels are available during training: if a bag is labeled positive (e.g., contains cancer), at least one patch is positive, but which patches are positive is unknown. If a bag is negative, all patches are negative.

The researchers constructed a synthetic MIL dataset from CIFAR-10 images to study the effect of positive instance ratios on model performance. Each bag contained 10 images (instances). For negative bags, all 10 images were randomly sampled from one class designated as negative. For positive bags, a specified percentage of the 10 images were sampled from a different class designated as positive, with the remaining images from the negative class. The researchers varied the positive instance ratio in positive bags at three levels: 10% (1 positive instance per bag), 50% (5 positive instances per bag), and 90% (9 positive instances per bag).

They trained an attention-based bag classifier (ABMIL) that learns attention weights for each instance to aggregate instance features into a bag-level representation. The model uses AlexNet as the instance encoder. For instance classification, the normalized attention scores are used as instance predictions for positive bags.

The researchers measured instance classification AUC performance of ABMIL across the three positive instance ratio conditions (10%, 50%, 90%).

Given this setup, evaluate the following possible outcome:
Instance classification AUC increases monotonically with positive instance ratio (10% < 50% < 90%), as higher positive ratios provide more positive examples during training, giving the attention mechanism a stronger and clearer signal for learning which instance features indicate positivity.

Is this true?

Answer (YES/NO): NO